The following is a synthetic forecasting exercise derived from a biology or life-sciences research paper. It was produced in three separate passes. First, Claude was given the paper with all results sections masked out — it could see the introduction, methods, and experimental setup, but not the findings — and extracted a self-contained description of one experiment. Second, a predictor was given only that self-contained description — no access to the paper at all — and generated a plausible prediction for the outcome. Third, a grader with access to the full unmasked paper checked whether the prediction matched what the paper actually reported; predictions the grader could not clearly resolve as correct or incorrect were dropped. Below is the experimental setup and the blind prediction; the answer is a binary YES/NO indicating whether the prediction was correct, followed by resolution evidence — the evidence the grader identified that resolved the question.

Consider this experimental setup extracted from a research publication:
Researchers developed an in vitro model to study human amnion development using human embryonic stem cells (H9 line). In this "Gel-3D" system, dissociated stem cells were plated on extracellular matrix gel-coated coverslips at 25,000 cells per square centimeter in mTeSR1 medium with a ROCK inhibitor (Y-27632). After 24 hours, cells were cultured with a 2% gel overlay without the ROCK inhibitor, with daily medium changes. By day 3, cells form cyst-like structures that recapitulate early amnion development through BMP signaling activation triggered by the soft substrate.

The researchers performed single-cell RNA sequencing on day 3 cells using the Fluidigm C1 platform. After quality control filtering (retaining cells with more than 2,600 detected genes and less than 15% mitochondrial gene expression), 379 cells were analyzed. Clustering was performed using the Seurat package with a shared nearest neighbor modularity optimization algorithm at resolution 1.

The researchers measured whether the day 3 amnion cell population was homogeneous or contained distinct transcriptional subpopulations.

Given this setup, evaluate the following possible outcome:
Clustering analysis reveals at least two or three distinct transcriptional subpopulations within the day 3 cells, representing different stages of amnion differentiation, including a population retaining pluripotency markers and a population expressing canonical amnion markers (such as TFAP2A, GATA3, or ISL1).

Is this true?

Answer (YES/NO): NO